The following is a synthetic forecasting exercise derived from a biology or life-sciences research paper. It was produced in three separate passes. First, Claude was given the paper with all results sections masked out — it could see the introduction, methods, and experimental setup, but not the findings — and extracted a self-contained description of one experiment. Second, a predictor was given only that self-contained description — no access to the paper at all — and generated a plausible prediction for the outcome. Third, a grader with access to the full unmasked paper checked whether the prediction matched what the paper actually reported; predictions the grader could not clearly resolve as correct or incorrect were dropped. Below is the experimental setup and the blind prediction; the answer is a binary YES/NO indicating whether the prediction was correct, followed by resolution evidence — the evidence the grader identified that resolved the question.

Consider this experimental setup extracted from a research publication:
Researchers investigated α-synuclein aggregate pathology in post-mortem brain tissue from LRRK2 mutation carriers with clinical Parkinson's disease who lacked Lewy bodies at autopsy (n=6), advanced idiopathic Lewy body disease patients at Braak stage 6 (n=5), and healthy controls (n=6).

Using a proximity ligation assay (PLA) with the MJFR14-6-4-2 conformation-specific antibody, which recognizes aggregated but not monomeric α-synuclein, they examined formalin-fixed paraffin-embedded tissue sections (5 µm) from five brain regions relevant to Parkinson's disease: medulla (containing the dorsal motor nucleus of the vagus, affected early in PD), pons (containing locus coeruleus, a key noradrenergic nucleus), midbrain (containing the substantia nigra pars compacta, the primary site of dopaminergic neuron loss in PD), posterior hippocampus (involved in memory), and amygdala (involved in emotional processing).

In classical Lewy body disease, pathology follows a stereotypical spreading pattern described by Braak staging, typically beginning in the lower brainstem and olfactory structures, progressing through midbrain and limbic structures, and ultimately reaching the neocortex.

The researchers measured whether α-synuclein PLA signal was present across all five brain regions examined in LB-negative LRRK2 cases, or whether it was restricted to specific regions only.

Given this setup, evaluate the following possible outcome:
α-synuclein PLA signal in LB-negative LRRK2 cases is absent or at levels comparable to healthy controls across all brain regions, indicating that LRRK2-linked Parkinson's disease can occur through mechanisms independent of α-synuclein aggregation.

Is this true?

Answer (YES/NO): NO